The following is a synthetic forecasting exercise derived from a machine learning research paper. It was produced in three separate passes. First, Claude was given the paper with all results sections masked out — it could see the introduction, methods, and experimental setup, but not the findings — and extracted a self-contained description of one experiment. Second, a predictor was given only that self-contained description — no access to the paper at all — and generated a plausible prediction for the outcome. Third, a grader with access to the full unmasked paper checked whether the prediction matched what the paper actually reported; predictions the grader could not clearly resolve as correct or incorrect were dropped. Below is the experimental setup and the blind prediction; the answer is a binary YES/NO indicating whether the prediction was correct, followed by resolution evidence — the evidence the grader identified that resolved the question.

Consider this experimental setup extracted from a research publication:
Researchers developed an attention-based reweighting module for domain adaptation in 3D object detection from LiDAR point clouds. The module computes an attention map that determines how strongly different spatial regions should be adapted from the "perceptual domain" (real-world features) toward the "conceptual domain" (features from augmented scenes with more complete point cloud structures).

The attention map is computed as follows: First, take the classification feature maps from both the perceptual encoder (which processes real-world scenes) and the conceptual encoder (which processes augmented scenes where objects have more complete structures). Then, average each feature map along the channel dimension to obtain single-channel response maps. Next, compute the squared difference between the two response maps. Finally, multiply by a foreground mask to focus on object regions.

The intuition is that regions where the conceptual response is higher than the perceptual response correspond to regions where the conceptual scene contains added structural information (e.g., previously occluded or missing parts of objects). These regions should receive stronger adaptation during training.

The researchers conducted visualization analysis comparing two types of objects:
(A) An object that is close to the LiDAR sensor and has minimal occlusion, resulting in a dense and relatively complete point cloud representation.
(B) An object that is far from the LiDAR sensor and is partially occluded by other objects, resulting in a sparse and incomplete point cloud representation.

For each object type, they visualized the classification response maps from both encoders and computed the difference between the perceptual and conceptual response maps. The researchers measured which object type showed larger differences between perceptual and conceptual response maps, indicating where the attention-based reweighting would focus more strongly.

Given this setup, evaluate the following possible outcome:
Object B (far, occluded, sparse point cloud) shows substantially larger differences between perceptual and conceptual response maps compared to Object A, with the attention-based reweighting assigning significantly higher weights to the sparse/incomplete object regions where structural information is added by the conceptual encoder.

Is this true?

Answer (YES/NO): YES